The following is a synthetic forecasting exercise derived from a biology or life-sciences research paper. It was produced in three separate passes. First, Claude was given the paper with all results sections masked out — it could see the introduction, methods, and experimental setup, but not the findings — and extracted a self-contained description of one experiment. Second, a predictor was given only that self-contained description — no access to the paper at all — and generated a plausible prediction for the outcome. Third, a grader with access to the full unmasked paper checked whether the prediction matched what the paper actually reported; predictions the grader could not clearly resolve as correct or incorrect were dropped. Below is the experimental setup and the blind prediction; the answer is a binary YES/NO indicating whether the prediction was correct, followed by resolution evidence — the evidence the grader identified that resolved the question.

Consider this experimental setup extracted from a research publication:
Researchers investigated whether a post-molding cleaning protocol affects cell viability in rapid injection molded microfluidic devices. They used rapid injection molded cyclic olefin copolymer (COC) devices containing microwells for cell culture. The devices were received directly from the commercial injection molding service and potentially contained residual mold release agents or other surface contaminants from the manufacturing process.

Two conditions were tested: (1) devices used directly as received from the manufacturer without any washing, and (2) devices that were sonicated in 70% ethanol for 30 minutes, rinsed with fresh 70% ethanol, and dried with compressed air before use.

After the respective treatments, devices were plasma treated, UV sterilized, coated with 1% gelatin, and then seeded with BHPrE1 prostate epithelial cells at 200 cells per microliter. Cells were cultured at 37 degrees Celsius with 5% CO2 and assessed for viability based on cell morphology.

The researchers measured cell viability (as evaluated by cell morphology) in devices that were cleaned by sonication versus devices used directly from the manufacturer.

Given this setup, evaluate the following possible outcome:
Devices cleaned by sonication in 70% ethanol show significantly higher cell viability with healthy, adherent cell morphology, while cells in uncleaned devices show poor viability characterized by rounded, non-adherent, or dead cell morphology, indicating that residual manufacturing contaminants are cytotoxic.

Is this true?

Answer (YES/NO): YES